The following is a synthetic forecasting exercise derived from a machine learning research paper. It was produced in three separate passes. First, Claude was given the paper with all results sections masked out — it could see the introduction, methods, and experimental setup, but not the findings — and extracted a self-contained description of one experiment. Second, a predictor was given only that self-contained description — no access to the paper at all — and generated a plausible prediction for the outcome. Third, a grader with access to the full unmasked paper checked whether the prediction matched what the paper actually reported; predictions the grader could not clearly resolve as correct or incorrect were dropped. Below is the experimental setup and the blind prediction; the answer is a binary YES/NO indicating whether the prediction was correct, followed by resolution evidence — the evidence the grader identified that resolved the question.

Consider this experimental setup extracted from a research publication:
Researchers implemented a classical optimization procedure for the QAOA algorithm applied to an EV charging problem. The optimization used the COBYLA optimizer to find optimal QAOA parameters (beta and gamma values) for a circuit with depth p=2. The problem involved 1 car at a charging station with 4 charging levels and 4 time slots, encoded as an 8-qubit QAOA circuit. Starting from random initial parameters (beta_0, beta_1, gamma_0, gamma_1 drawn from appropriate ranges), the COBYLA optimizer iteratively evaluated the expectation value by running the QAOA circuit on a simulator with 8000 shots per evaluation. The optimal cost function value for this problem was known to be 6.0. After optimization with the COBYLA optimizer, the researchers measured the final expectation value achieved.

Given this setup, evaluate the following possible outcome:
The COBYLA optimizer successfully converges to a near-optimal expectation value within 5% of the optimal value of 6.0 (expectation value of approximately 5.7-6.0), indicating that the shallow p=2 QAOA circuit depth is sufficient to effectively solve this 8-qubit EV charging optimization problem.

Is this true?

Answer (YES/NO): NO